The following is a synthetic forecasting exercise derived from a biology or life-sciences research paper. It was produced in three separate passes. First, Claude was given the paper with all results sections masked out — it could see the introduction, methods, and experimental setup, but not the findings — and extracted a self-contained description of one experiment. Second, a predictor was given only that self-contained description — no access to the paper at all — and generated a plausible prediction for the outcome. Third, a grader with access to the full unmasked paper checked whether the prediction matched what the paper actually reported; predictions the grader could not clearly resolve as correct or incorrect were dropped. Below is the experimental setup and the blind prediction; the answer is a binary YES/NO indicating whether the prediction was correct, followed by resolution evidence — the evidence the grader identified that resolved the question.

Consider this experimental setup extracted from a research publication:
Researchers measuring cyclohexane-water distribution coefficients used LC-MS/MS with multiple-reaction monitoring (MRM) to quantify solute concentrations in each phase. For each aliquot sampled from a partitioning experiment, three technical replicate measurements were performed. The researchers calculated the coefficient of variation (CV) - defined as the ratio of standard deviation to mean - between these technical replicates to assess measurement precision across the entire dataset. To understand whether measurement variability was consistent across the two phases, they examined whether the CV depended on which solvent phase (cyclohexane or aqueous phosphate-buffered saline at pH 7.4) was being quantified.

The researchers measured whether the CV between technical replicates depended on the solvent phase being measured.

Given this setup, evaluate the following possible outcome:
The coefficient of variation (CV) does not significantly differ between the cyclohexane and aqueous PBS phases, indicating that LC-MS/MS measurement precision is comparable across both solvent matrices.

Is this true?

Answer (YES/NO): YES